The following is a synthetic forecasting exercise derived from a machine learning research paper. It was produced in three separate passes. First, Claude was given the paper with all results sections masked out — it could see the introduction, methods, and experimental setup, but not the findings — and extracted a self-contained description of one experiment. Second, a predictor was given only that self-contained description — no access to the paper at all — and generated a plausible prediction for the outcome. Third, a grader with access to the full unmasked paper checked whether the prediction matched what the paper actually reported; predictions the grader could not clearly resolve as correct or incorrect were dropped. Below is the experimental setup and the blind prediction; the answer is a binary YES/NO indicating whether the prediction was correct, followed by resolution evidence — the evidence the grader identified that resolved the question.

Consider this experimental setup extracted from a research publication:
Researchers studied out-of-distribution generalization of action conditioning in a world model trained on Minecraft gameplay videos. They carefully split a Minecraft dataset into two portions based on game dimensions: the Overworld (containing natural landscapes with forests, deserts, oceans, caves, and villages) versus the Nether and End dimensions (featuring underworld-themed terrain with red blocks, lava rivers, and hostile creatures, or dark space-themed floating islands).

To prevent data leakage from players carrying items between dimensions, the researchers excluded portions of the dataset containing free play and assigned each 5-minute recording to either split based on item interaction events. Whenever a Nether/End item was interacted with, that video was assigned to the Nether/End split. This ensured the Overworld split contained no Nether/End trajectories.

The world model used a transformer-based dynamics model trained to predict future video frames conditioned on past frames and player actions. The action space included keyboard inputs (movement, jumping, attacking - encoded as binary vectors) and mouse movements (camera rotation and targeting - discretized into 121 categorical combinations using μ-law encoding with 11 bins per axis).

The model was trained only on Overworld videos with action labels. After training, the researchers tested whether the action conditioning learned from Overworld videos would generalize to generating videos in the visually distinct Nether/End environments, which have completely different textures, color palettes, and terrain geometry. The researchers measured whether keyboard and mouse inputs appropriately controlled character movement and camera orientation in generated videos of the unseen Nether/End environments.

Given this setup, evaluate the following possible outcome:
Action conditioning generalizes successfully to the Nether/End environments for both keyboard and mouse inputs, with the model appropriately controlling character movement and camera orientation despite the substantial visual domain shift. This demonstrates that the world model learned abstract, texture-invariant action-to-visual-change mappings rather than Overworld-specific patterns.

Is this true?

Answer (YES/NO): YES